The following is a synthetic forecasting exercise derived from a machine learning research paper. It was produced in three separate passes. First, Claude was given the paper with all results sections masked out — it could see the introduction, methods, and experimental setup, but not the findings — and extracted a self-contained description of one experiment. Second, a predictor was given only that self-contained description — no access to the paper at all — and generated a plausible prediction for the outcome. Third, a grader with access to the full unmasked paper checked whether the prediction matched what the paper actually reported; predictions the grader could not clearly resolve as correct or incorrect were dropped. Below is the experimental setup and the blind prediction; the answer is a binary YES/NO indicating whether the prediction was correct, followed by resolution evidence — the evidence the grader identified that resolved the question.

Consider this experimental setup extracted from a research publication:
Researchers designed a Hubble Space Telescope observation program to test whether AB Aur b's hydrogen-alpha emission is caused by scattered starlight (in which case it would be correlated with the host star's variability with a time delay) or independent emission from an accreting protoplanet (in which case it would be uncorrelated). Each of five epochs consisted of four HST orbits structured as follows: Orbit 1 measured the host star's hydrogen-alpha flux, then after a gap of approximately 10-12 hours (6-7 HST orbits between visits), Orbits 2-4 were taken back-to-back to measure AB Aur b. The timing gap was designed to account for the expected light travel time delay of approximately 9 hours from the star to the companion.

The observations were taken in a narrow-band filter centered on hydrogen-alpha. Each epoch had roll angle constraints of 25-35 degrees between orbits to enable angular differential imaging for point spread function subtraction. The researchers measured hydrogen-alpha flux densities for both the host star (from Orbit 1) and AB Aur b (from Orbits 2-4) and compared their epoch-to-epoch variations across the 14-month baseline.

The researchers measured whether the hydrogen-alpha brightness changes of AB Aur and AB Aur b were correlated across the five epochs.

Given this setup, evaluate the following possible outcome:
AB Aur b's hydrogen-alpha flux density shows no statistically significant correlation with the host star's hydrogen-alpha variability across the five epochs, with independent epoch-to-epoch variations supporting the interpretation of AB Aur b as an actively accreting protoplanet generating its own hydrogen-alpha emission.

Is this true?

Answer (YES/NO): YES